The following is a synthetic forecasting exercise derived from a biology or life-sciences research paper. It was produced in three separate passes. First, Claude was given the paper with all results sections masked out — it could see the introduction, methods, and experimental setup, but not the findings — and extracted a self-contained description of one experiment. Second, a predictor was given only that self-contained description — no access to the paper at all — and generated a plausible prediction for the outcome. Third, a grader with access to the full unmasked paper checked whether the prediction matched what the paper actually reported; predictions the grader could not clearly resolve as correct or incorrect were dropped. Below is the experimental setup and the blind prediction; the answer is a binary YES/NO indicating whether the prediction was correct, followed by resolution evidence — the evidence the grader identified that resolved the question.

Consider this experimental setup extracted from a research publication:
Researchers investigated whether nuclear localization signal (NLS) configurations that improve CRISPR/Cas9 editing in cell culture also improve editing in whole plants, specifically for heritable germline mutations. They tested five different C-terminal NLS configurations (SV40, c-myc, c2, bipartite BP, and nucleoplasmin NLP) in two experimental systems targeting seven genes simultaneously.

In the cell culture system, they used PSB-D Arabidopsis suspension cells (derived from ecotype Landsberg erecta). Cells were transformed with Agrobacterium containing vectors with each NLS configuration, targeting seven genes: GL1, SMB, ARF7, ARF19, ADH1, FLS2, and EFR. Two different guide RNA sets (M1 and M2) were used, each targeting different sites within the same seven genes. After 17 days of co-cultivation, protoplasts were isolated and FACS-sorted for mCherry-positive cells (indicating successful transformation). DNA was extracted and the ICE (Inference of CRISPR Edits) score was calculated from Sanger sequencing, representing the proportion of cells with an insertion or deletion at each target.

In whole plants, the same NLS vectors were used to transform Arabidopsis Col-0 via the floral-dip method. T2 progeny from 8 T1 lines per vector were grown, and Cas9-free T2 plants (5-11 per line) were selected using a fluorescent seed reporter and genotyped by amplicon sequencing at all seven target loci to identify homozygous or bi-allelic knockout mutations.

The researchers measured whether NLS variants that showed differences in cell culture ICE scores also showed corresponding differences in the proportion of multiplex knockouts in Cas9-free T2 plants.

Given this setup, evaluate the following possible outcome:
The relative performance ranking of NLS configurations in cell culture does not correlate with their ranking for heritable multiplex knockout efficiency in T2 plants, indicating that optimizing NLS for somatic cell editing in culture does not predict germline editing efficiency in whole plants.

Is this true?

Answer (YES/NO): NO